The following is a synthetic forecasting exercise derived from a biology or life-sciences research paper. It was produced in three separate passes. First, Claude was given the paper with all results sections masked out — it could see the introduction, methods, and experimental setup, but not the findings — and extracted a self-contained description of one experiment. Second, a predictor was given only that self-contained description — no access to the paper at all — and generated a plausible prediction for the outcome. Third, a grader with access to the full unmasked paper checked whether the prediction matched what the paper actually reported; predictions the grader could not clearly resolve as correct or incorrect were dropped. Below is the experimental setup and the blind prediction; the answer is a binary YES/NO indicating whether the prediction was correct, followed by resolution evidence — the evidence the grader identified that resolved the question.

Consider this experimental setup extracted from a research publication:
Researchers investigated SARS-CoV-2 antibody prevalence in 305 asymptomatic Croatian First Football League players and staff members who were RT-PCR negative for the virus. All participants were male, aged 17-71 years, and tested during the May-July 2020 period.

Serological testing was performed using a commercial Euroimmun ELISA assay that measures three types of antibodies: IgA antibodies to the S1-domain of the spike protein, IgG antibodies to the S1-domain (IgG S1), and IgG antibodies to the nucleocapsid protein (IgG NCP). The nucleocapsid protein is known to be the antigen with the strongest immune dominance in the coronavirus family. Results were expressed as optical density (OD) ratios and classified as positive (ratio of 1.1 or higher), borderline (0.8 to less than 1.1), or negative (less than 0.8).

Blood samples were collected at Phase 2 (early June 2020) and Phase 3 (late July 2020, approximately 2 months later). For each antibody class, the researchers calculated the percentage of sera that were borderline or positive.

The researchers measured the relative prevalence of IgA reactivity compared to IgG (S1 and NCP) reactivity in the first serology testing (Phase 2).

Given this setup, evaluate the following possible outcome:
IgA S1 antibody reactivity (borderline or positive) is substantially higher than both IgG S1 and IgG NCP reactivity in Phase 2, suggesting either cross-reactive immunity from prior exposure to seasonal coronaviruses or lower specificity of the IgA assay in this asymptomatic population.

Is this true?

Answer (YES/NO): YES